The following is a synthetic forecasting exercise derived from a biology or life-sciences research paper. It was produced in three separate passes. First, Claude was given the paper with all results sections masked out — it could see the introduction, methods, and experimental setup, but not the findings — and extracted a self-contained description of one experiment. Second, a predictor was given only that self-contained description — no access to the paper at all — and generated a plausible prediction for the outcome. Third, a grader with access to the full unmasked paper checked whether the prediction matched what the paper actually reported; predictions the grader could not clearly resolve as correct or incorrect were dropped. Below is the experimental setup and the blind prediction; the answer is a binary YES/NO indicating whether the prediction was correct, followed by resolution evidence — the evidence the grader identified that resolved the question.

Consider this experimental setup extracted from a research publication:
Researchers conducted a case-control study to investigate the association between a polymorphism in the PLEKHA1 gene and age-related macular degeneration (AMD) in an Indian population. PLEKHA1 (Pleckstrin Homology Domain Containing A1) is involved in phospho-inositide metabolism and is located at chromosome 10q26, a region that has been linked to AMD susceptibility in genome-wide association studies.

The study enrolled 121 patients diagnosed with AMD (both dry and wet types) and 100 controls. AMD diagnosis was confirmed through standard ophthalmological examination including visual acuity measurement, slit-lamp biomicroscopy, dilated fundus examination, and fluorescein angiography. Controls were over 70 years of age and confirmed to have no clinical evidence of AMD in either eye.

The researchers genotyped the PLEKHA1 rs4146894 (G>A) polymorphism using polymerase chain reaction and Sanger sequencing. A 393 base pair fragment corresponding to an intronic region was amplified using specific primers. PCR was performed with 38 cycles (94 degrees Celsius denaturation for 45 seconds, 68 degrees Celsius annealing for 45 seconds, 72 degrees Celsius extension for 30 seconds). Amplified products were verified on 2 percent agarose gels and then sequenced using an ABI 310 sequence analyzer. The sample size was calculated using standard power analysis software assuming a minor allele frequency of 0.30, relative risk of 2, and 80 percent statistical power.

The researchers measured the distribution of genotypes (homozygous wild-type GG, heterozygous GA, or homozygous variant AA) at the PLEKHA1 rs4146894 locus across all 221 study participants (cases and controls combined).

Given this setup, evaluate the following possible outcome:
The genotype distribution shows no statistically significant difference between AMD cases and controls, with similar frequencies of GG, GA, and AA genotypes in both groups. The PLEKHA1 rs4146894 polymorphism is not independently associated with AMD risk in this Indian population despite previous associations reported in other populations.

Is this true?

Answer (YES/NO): NO